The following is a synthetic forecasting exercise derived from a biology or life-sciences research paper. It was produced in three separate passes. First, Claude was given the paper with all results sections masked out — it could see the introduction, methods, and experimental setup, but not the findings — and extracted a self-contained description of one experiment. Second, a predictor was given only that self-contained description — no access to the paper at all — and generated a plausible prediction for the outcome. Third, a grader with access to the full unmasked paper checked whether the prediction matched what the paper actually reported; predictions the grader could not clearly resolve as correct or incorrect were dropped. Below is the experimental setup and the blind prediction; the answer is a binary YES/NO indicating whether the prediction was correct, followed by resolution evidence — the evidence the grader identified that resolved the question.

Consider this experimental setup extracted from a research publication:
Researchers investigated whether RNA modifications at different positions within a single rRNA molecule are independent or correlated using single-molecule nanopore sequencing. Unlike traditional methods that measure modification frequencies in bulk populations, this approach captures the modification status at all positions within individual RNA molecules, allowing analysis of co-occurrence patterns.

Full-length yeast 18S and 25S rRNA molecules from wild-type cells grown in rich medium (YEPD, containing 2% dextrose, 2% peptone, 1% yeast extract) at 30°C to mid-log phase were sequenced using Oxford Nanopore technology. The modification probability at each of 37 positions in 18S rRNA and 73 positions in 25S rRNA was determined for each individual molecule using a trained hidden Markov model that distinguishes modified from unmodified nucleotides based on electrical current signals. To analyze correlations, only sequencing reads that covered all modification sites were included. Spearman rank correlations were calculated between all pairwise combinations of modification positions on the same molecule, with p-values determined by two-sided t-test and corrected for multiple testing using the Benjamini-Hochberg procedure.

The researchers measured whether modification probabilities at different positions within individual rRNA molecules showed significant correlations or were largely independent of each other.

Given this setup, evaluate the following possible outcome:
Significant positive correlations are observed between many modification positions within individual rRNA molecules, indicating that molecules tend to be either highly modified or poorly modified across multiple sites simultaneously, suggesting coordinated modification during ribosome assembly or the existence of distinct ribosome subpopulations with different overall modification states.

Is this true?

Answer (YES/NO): NO